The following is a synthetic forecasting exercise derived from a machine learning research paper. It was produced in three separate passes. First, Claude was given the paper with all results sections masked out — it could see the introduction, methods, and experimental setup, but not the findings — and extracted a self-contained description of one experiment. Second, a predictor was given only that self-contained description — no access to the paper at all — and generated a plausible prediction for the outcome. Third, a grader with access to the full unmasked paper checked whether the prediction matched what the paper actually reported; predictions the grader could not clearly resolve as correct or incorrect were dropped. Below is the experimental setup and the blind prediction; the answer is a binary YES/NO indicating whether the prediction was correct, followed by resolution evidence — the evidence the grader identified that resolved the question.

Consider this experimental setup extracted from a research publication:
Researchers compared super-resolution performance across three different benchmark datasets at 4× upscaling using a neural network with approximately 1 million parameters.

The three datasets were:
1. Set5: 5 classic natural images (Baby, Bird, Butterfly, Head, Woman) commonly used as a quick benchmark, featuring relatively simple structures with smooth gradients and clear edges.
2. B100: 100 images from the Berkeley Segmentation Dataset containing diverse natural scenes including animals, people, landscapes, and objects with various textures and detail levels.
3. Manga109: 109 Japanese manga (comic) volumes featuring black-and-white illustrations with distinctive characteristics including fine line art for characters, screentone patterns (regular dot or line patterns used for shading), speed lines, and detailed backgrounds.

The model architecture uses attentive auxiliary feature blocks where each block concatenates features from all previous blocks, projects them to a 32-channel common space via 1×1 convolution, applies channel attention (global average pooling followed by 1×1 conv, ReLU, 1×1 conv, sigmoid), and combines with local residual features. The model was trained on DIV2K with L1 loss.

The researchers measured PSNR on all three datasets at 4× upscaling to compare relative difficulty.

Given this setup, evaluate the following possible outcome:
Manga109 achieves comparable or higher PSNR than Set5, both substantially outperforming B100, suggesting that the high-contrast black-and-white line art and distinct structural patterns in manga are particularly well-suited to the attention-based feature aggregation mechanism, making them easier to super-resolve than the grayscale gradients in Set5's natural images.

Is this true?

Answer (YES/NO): NO